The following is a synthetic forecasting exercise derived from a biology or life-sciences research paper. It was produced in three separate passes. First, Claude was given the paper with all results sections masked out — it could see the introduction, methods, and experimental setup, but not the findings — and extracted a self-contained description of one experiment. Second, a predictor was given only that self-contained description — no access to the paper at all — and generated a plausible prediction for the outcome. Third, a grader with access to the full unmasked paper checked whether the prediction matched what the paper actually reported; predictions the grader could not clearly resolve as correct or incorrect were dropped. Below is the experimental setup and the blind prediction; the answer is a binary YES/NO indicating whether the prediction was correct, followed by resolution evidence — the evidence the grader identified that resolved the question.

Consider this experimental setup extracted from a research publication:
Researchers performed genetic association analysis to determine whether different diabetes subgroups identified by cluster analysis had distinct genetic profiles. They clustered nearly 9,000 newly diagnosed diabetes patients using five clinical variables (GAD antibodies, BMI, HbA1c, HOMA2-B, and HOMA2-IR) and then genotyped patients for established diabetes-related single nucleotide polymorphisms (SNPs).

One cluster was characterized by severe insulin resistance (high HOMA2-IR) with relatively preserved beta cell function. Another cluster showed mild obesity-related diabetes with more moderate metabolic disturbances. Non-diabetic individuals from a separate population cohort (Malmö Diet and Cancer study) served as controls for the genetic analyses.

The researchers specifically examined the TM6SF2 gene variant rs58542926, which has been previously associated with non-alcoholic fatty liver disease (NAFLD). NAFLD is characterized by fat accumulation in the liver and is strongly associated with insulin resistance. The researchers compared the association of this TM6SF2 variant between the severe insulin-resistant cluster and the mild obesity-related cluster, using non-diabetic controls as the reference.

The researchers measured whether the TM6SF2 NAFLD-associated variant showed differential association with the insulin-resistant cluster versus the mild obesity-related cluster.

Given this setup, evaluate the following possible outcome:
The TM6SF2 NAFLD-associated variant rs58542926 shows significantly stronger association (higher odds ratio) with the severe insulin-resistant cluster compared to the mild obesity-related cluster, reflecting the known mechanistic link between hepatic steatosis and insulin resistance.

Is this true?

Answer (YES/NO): YES